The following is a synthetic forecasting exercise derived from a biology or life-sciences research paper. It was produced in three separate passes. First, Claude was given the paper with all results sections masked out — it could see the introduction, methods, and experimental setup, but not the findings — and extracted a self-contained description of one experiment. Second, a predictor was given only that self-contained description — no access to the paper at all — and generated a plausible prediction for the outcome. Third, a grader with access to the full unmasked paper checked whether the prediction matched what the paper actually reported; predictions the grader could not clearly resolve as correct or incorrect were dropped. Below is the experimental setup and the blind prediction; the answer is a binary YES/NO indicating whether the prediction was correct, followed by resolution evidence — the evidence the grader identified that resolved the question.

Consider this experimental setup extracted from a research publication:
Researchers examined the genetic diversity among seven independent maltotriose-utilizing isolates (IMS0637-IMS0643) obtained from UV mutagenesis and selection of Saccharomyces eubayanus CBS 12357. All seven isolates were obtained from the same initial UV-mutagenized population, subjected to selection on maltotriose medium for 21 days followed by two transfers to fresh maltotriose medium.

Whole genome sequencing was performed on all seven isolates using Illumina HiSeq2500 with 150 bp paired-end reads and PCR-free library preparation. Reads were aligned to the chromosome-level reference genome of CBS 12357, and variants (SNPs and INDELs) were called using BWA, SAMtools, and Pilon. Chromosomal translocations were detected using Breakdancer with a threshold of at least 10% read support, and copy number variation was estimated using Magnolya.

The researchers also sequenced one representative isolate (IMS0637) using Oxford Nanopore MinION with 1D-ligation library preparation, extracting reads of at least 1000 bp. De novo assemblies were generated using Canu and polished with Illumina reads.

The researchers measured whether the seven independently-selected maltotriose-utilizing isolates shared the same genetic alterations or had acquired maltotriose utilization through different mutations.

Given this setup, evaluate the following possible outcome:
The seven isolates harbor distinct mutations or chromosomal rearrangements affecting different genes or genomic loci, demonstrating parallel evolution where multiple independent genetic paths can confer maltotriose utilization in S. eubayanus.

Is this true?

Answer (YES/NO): NO